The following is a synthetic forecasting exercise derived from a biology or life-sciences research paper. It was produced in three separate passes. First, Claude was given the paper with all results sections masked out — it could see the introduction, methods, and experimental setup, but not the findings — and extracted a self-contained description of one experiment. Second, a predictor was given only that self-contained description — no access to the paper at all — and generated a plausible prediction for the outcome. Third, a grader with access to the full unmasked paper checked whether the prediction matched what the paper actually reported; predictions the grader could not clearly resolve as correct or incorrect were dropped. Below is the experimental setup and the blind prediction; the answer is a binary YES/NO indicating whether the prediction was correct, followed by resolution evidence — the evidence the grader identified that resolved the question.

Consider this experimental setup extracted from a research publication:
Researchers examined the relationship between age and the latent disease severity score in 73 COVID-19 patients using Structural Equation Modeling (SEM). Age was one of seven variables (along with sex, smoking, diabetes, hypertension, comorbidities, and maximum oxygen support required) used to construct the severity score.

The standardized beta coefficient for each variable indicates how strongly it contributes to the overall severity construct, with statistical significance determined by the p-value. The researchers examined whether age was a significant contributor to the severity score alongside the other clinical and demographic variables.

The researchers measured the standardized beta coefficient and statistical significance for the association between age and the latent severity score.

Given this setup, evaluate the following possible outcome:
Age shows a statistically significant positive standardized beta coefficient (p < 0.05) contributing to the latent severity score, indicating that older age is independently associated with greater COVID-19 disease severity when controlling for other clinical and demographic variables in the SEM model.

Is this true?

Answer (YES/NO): YES